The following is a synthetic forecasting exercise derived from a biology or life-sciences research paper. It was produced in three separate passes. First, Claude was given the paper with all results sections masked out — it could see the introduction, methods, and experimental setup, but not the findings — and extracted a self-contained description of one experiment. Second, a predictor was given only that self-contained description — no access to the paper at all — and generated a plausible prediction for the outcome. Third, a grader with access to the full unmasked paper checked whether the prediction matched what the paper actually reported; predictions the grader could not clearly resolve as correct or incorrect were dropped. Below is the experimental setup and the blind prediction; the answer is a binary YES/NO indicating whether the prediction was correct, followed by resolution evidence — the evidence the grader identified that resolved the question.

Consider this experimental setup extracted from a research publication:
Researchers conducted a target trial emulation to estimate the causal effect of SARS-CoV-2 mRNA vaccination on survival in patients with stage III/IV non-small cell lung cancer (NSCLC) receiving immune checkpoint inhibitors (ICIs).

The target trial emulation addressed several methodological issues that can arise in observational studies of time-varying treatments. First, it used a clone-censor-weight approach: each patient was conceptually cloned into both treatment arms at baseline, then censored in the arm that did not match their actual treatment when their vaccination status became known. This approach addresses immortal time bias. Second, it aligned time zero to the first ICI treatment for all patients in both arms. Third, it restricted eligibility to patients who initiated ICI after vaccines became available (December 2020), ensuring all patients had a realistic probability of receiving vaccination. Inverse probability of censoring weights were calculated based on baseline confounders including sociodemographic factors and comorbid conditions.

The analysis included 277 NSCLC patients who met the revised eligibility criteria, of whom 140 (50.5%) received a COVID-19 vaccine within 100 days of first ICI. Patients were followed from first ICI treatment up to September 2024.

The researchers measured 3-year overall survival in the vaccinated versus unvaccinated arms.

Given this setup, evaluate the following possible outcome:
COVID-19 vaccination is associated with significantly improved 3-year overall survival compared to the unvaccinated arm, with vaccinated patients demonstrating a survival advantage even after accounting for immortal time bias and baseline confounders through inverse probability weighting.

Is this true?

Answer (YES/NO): NO